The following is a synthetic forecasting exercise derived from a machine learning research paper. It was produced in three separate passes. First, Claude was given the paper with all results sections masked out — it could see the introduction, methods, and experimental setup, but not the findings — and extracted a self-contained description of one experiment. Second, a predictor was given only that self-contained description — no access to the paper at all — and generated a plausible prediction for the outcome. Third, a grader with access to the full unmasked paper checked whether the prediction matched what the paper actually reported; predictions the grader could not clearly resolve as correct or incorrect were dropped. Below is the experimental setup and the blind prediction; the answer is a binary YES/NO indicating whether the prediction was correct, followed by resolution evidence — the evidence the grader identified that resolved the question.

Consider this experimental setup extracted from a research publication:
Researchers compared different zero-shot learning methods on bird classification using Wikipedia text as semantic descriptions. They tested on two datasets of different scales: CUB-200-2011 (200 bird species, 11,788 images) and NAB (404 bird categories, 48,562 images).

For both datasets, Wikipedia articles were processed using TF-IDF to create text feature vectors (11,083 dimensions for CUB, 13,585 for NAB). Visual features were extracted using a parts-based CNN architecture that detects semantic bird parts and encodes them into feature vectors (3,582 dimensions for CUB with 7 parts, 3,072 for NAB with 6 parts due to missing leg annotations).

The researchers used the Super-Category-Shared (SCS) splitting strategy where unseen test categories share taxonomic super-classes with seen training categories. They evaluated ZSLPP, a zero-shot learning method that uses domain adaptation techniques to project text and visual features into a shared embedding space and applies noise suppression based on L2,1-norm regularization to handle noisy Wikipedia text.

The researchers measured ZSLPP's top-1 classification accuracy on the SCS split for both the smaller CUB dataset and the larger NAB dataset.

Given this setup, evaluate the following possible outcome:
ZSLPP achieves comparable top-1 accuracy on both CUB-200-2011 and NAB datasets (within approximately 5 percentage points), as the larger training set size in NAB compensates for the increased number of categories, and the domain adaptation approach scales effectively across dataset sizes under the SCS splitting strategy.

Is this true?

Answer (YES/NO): NO